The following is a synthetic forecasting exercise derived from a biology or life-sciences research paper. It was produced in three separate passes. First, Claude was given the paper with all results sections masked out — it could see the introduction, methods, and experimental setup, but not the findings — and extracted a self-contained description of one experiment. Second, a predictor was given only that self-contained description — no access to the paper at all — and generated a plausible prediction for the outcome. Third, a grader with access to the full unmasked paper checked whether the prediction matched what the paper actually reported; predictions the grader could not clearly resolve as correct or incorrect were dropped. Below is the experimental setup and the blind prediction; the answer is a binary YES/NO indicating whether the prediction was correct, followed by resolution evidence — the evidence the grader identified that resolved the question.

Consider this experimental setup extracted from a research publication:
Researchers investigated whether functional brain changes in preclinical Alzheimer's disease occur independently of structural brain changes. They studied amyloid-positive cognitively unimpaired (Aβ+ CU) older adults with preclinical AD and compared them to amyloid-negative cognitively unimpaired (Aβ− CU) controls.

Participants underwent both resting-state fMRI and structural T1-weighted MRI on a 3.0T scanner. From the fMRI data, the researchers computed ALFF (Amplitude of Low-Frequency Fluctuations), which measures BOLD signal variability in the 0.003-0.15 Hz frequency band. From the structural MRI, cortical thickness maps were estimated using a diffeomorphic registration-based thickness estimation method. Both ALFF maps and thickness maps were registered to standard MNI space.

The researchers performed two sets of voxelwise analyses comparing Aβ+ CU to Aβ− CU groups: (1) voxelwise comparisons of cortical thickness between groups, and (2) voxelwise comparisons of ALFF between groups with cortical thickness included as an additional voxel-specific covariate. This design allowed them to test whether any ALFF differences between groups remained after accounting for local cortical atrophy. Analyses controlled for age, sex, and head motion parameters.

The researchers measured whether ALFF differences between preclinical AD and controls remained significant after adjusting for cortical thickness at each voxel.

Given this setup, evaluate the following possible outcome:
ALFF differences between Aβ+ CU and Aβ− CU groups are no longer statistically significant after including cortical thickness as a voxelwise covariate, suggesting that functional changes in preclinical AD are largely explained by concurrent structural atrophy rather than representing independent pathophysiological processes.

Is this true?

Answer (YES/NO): NO